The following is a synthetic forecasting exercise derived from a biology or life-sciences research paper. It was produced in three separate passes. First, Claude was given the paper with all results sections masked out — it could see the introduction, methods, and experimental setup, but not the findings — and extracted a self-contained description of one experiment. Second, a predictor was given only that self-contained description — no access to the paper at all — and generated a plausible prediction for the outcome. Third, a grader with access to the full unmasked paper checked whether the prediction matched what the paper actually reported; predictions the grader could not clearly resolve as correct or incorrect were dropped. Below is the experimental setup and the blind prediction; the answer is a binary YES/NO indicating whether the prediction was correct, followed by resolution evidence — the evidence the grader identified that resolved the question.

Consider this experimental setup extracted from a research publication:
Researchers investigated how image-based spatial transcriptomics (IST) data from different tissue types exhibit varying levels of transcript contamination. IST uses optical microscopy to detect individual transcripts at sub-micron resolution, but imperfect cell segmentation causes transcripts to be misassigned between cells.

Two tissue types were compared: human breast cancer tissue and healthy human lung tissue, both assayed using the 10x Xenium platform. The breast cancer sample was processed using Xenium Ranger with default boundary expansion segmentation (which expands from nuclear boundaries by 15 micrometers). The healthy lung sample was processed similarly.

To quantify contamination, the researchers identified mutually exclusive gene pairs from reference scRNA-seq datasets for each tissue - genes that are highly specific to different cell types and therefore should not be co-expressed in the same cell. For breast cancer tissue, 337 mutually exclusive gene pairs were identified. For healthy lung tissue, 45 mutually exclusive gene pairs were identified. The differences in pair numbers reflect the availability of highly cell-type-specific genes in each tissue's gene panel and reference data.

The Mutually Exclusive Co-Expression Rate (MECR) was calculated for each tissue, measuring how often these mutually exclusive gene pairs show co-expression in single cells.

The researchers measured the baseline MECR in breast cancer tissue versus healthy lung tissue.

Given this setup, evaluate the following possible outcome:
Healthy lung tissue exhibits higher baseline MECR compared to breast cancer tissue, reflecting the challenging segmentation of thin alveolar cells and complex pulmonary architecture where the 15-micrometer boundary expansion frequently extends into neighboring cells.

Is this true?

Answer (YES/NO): NO